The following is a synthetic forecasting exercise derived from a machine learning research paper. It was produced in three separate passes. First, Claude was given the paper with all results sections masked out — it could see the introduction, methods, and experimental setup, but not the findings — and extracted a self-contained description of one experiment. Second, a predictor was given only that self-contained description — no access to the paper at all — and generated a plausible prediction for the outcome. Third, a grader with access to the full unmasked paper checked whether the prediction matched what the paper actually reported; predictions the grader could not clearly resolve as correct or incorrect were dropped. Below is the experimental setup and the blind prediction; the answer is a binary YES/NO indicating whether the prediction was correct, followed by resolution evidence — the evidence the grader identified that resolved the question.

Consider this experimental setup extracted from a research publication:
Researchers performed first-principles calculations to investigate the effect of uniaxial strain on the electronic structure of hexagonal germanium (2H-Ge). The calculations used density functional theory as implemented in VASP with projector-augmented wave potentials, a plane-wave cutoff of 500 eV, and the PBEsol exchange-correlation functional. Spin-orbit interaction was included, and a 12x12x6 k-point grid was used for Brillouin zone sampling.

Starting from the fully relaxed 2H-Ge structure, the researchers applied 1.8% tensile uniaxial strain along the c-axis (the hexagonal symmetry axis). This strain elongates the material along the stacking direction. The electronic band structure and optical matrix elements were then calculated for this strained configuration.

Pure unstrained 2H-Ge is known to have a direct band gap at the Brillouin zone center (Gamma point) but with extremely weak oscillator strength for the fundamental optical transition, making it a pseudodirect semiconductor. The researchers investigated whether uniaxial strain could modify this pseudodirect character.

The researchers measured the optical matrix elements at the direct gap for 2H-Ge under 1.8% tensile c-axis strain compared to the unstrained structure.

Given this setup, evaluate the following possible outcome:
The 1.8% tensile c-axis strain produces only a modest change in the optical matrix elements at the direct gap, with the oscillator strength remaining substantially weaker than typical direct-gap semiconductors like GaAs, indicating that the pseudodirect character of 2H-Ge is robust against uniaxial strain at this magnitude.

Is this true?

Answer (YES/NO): NO